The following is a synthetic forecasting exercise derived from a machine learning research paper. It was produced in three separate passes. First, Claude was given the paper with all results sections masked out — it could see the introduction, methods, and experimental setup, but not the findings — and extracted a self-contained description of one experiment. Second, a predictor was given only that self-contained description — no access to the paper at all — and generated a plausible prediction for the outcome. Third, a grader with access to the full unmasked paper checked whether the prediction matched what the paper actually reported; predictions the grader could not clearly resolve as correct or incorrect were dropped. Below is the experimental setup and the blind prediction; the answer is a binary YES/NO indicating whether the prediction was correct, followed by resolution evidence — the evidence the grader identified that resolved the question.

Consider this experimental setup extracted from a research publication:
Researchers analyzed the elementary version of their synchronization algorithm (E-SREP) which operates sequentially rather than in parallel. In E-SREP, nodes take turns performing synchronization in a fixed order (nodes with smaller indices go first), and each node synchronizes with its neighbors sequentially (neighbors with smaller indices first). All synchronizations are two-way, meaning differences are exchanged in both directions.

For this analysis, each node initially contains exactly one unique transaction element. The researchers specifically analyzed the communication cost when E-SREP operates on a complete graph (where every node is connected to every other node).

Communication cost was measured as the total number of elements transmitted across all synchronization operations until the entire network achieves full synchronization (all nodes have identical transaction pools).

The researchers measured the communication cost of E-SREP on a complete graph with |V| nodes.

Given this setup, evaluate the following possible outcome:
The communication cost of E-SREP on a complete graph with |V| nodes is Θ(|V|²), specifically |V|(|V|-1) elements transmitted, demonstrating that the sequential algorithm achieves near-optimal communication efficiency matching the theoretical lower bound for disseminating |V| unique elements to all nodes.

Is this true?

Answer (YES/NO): YES